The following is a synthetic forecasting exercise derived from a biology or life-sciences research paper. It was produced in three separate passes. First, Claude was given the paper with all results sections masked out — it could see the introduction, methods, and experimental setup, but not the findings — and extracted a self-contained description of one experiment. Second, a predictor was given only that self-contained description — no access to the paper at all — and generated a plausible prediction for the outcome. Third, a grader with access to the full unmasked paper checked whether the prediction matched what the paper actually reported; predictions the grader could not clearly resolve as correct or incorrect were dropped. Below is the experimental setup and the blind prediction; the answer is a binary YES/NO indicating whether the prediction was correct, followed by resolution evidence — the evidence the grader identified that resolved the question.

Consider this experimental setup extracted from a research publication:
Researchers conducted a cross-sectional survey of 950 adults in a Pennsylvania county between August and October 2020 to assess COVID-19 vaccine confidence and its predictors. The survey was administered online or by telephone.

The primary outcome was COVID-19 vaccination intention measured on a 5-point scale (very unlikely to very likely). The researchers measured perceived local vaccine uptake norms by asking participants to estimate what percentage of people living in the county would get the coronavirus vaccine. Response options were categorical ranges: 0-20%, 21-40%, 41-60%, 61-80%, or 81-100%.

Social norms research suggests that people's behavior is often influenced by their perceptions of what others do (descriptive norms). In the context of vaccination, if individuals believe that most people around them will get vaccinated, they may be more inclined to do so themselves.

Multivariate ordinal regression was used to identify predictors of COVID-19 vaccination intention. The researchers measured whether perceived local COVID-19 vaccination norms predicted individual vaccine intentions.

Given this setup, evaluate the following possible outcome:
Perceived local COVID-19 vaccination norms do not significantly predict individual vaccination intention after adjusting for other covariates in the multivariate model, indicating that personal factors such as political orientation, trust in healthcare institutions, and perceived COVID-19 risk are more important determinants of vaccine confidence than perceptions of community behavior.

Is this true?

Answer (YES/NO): NO